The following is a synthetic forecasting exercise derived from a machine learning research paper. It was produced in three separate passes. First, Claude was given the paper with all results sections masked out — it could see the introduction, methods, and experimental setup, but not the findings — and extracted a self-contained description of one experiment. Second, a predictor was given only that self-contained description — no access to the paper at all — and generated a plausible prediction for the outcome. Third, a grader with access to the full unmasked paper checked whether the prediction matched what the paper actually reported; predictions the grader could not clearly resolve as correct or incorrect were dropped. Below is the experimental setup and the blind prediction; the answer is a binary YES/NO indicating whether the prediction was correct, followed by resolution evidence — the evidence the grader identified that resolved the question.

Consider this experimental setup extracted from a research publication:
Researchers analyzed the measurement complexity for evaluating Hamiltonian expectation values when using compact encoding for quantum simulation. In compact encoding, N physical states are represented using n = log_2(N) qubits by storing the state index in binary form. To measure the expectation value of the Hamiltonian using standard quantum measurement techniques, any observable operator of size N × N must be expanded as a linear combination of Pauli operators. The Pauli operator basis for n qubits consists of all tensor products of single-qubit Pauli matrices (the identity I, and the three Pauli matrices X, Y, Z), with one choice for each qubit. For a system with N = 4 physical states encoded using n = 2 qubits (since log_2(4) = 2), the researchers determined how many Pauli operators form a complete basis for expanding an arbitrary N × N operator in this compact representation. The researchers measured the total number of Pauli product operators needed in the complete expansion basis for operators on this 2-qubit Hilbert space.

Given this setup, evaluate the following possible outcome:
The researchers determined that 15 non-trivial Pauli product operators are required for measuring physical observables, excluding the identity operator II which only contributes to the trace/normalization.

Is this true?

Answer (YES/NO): NO